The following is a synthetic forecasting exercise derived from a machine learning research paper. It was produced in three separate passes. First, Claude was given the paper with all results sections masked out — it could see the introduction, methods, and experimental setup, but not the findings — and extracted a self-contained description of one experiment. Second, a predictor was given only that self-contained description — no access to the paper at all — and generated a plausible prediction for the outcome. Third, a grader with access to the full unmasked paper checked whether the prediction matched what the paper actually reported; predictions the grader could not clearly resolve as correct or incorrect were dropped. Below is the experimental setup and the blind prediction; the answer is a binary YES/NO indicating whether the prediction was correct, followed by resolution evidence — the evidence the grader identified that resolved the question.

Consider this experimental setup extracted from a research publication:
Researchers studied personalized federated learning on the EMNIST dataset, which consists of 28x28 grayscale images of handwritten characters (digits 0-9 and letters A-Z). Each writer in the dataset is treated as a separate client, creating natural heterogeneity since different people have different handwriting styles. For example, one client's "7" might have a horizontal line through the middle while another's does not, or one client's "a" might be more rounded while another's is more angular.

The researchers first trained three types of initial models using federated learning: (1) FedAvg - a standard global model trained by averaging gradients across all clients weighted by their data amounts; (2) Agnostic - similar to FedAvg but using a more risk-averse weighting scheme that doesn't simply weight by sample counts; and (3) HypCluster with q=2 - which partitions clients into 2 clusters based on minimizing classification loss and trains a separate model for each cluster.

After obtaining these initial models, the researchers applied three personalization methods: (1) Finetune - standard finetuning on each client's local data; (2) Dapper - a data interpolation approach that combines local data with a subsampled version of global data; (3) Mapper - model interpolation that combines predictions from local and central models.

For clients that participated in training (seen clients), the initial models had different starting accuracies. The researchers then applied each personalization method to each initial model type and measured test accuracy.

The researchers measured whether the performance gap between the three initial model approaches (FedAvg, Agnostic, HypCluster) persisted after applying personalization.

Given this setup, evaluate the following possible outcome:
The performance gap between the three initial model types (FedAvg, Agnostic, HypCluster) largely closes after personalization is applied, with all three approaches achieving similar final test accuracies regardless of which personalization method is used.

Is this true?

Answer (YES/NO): YES